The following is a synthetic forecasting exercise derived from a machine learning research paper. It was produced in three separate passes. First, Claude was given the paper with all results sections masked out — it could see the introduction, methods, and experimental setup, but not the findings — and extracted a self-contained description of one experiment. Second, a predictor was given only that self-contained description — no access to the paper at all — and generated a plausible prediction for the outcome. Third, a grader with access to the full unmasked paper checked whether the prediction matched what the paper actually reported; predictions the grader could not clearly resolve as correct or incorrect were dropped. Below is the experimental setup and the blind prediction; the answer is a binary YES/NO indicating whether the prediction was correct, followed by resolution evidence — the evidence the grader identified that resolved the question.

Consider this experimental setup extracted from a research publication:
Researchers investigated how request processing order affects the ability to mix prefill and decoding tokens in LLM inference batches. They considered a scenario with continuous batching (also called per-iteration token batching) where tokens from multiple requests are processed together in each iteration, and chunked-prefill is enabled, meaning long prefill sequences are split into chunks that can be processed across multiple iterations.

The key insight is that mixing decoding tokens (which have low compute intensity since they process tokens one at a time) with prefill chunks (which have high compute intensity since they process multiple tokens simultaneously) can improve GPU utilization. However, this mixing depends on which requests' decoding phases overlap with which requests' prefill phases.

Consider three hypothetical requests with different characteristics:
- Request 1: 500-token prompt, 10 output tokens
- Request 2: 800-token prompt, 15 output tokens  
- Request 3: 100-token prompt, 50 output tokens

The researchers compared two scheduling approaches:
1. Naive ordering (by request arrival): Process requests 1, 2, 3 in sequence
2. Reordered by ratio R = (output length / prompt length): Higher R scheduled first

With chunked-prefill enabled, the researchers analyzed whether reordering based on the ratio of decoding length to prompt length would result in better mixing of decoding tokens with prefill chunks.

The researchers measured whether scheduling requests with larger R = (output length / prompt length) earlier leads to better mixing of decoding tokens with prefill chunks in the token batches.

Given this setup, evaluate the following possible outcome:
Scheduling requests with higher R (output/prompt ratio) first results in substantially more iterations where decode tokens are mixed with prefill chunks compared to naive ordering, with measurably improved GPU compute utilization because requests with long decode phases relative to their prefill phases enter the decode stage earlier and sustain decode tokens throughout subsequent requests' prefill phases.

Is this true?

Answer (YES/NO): YES